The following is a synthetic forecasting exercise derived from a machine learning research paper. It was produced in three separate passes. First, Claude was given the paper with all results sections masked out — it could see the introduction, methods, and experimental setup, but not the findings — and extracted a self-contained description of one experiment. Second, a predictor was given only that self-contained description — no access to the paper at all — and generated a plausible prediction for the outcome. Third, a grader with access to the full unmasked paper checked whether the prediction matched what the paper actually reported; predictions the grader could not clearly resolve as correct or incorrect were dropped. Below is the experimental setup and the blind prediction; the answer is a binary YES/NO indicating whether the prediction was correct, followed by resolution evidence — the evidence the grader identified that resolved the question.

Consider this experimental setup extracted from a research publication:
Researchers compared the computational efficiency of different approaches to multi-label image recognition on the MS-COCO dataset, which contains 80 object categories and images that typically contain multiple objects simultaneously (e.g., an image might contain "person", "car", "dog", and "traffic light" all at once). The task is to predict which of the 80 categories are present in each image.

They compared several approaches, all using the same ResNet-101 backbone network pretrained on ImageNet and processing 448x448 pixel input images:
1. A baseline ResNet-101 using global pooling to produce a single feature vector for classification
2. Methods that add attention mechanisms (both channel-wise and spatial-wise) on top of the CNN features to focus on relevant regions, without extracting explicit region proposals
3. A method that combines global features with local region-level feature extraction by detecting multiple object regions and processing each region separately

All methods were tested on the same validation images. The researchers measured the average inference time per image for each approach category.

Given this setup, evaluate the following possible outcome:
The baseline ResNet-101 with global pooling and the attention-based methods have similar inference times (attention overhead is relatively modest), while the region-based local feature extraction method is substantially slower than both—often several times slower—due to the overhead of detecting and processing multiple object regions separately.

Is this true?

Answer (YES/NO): YES